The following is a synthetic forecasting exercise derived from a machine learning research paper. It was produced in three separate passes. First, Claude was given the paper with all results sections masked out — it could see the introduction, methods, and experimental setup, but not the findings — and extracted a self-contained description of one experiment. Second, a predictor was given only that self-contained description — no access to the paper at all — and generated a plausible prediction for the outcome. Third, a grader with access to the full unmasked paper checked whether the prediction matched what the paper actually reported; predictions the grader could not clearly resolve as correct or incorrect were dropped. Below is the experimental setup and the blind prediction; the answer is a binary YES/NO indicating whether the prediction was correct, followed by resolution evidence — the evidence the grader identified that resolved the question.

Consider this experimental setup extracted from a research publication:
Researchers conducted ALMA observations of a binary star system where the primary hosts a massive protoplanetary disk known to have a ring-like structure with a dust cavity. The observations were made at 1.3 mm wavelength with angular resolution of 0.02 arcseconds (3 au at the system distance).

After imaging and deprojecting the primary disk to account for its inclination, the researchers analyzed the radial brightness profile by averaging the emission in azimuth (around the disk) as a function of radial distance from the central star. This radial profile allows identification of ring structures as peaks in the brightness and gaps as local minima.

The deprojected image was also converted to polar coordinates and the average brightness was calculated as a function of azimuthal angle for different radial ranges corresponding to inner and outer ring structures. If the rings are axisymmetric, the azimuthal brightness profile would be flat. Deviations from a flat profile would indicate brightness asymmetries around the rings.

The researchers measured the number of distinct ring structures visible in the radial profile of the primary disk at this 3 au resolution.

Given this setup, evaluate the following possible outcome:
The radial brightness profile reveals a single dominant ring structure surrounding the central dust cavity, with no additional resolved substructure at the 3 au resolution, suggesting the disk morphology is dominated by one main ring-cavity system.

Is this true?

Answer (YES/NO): NO